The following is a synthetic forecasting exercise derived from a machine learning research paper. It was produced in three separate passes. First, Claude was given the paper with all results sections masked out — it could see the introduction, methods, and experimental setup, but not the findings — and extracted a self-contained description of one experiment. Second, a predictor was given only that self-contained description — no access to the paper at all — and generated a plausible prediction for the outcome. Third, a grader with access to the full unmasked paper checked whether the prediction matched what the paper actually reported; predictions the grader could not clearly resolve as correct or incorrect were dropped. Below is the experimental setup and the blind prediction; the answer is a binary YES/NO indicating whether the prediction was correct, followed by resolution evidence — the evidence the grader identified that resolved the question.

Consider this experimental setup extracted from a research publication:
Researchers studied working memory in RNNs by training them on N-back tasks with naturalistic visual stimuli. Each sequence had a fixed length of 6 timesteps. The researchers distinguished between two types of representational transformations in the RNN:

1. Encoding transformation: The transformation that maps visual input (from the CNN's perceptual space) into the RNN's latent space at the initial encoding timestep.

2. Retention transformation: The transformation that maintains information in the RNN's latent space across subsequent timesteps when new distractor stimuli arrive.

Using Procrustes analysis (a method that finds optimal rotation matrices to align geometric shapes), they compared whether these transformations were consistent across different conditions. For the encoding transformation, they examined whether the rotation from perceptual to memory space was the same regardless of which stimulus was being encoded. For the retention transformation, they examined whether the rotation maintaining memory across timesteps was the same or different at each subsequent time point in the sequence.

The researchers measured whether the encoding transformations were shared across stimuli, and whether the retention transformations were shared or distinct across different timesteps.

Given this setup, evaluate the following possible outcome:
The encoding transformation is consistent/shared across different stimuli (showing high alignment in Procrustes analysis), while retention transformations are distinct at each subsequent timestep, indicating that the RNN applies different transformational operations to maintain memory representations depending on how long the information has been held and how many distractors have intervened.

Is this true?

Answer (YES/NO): YES